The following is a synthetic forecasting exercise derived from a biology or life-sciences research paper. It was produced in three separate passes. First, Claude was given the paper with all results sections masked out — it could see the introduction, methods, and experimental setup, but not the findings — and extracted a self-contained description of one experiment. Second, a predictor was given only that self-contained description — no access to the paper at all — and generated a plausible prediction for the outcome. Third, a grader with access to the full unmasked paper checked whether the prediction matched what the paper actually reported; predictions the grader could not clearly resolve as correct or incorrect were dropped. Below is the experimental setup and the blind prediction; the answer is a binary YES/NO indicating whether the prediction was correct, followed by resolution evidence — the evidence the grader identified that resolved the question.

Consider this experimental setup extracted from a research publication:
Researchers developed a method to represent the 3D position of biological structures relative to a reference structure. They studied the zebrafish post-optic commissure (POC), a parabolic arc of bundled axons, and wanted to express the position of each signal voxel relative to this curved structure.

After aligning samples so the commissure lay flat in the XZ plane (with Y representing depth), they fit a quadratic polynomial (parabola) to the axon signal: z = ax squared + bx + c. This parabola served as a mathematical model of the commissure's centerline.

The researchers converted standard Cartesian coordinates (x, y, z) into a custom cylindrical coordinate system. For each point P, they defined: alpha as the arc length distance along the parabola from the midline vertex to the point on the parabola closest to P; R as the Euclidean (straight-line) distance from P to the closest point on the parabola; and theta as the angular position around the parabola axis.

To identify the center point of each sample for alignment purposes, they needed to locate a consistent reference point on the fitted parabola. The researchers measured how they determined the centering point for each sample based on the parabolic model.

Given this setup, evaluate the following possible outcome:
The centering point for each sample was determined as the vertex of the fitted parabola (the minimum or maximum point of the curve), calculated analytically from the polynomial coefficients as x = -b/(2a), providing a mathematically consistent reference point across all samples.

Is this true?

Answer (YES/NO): YES